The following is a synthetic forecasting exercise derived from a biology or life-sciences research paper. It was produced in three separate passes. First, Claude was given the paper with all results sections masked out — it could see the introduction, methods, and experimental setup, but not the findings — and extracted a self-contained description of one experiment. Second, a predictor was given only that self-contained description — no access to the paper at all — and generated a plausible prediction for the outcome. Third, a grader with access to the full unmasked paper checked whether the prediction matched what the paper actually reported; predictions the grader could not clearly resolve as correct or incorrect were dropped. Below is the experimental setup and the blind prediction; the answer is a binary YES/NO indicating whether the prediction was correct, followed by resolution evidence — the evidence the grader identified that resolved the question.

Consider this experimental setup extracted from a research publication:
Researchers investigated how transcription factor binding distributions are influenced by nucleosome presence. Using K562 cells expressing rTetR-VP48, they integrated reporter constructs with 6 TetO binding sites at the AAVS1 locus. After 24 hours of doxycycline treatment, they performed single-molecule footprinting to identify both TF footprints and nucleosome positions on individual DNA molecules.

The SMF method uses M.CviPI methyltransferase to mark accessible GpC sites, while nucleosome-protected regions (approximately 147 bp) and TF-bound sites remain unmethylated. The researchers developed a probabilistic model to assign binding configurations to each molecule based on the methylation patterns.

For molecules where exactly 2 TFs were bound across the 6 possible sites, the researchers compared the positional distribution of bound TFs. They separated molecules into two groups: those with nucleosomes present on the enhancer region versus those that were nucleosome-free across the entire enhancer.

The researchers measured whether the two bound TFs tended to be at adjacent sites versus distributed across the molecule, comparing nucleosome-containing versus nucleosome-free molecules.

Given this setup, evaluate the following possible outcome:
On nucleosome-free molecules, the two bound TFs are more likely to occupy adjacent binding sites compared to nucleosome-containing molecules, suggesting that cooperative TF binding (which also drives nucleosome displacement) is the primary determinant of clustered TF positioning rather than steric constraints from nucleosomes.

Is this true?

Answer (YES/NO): NO